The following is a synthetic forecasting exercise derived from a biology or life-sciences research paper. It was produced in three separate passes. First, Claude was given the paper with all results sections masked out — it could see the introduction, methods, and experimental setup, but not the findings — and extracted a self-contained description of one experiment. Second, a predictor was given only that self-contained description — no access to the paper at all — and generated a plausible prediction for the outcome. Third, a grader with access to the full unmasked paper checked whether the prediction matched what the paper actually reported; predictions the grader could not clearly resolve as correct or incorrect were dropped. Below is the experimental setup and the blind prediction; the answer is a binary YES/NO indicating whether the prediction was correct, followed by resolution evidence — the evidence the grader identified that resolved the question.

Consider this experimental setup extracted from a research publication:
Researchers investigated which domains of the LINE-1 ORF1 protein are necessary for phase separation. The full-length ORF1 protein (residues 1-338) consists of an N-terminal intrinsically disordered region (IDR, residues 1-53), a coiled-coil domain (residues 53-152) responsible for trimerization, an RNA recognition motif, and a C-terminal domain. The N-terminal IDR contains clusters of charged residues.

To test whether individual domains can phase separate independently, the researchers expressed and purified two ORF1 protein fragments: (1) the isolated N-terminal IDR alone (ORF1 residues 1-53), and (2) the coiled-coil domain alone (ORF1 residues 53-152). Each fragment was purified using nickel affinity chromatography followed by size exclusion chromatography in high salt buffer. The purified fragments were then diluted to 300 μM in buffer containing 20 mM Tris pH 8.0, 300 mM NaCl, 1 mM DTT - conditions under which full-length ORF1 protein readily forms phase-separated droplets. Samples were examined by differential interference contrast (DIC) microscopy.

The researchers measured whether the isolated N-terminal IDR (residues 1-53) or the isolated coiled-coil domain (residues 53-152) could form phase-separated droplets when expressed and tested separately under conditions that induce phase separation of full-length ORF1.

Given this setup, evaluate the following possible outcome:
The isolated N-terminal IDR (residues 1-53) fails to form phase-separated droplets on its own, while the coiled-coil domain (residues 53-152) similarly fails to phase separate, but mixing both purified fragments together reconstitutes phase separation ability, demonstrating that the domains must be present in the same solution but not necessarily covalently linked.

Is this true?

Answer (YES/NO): NO